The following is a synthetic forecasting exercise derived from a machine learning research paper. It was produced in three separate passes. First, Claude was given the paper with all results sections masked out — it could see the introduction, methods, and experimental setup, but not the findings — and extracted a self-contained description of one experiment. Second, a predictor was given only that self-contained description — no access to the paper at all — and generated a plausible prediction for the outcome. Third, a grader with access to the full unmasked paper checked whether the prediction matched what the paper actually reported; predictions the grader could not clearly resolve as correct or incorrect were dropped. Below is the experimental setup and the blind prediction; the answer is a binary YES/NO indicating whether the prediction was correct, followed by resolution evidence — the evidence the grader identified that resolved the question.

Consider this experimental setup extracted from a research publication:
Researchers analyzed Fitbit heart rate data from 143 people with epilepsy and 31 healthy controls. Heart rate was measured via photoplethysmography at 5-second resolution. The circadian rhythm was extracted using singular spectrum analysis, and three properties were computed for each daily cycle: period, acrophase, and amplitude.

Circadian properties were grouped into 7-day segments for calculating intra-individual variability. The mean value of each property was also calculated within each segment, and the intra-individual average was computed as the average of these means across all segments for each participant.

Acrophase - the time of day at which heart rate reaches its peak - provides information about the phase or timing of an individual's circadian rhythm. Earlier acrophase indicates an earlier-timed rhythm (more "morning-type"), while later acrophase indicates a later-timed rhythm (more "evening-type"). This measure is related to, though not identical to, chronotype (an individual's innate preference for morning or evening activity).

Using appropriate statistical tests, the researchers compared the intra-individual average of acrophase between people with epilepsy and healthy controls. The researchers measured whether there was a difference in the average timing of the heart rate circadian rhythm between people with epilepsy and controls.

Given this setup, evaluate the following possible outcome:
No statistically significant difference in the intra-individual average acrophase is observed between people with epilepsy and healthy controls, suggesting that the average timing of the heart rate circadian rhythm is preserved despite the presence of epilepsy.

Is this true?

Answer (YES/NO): YES